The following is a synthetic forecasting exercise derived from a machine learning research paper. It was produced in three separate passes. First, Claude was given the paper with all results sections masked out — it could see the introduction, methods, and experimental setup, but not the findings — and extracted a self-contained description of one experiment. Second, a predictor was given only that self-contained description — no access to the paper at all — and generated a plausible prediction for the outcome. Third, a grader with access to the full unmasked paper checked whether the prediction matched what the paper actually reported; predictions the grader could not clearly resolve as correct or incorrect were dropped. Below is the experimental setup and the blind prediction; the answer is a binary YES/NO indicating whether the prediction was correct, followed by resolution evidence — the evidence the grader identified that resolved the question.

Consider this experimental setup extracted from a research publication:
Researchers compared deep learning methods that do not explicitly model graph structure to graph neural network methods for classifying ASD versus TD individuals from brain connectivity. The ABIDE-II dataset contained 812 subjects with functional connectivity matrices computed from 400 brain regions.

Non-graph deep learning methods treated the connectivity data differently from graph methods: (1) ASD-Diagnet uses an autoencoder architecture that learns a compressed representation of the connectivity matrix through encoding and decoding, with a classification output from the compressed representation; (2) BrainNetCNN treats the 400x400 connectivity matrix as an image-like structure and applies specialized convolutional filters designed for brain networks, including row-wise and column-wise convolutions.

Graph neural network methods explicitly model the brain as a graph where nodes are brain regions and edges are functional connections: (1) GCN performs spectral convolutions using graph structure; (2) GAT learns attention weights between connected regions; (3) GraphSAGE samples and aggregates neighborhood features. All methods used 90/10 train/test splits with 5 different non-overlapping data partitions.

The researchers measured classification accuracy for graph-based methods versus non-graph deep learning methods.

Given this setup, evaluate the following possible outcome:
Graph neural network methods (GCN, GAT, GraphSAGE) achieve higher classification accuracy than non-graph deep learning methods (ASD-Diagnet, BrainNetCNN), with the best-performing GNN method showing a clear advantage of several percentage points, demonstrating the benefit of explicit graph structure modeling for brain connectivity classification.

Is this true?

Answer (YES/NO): NO